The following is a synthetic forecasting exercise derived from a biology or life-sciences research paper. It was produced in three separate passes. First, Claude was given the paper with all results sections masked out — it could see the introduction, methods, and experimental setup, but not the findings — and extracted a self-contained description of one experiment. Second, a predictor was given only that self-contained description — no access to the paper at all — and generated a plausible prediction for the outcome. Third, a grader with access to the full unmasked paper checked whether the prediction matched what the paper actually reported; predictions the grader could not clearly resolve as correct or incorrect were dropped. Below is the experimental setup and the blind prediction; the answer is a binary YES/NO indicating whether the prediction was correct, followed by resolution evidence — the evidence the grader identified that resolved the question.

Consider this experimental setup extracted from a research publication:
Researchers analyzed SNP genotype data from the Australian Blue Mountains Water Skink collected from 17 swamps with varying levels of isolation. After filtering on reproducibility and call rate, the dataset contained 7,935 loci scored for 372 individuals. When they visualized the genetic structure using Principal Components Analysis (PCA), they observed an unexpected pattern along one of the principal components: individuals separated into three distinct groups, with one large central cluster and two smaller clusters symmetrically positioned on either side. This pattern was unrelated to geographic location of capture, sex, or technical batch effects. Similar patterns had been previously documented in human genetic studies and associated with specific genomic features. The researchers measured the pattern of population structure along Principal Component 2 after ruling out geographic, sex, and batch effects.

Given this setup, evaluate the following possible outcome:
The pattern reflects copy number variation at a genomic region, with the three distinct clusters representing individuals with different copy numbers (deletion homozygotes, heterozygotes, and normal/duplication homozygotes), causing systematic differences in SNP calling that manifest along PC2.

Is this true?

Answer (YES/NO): NO